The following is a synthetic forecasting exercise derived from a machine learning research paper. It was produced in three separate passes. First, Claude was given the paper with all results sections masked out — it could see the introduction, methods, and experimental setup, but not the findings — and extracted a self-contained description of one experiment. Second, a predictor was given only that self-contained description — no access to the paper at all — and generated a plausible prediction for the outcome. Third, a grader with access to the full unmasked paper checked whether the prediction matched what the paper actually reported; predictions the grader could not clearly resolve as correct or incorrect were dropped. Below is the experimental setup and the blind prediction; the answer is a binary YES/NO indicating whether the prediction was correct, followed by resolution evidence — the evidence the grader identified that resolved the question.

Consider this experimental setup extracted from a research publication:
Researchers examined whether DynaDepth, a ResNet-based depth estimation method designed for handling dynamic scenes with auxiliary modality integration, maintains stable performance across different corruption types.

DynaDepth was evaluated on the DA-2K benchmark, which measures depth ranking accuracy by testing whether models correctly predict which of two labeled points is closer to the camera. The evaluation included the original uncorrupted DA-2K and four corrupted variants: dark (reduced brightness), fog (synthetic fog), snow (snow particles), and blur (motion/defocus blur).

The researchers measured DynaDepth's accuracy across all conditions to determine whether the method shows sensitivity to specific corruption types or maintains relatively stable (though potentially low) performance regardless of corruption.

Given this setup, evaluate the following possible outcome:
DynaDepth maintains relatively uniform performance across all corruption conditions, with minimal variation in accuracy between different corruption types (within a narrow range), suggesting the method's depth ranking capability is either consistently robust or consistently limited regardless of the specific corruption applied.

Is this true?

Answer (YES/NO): NO